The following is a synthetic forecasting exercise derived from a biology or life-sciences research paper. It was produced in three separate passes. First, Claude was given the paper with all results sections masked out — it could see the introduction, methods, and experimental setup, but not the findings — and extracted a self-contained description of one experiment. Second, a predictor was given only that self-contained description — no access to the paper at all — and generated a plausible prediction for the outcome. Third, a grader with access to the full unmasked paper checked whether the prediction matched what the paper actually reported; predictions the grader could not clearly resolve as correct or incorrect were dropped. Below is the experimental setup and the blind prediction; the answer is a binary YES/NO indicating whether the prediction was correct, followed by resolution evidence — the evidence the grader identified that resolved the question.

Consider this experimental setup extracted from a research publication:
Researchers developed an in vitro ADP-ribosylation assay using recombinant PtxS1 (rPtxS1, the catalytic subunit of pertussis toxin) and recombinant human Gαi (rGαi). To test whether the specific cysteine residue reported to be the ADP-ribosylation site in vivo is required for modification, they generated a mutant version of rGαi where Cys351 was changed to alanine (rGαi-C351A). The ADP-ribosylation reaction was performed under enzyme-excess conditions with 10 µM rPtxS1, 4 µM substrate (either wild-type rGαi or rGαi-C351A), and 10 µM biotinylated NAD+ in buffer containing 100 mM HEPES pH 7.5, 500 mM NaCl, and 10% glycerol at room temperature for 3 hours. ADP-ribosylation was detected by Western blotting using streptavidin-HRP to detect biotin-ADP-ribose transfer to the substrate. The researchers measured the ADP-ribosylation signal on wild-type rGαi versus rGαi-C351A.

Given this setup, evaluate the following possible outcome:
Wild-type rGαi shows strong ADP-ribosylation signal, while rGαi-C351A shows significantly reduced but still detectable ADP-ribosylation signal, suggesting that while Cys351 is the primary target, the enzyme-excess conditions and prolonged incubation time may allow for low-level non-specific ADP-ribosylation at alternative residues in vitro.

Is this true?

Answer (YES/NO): NO